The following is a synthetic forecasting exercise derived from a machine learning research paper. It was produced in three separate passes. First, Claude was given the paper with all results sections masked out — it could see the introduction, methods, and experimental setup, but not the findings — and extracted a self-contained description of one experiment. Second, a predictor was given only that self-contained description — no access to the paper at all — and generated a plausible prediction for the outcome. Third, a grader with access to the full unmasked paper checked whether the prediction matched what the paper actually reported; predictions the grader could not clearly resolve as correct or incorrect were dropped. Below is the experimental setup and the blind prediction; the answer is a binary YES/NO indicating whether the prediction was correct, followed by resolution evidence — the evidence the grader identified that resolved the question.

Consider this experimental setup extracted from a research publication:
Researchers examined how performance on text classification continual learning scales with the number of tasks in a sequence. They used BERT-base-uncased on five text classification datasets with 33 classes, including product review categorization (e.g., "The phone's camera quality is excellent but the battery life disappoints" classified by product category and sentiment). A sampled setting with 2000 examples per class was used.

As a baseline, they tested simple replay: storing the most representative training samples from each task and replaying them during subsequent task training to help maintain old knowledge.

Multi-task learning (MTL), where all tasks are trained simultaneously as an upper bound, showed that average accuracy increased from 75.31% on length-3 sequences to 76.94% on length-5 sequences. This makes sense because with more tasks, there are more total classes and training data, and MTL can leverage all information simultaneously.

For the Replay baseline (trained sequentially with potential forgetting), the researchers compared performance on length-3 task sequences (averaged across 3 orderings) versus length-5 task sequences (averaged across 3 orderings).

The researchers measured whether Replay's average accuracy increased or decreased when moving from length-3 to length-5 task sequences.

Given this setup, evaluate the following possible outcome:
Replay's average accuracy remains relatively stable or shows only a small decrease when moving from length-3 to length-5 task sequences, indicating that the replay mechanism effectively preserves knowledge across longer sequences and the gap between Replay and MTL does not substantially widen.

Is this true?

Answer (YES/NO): NO